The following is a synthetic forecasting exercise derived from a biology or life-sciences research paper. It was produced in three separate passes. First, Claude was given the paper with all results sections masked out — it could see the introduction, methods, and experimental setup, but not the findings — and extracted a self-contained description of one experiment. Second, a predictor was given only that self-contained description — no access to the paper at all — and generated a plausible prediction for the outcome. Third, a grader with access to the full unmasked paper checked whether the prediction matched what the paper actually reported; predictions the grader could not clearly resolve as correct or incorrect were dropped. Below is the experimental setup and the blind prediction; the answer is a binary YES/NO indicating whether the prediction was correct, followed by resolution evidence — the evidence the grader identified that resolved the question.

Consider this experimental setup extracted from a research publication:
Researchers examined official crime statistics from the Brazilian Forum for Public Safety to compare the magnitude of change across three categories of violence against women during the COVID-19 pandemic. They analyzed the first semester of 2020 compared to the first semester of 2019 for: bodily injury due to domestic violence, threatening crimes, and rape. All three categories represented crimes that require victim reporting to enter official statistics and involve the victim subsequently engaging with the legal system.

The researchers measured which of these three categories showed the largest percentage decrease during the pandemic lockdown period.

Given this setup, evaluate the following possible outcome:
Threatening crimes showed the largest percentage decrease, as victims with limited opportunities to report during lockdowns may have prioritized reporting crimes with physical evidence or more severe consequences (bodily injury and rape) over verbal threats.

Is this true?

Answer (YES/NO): NO